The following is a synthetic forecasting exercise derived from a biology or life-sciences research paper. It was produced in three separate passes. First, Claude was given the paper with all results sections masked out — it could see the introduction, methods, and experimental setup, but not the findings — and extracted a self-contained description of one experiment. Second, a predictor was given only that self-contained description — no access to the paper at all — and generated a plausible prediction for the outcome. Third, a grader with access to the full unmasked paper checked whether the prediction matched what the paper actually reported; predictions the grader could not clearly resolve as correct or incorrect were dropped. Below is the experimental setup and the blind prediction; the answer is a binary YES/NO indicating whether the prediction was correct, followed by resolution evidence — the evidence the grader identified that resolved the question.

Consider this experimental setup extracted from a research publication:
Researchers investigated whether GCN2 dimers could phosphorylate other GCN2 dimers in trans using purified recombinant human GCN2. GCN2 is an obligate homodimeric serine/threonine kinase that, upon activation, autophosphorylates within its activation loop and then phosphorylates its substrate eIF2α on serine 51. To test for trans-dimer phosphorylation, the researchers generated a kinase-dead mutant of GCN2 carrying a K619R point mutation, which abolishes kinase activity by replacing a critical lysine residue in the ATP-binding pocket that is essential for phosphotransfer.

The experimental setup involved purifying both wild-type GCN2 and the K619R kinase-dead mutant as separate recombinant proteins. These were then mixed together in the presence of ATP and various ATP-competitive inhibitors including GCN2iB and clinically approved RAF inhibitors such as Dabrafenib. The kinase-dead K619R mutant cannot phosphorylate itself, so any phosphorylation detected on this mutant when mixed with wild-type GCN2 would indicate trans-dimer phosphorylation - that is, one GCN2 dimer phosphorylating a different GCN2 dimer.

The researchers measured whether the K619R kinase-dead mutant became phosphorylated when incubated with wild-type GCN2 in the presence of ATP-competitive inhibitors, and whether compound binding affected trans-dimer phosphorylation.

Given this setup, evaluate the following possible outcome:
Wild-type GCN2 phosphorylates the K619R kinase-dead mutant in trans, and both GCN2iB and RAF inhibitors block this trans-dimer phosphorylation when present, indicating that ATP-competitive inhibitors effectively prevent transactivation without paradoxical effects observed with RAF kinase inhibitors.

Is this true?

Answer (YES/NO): NO